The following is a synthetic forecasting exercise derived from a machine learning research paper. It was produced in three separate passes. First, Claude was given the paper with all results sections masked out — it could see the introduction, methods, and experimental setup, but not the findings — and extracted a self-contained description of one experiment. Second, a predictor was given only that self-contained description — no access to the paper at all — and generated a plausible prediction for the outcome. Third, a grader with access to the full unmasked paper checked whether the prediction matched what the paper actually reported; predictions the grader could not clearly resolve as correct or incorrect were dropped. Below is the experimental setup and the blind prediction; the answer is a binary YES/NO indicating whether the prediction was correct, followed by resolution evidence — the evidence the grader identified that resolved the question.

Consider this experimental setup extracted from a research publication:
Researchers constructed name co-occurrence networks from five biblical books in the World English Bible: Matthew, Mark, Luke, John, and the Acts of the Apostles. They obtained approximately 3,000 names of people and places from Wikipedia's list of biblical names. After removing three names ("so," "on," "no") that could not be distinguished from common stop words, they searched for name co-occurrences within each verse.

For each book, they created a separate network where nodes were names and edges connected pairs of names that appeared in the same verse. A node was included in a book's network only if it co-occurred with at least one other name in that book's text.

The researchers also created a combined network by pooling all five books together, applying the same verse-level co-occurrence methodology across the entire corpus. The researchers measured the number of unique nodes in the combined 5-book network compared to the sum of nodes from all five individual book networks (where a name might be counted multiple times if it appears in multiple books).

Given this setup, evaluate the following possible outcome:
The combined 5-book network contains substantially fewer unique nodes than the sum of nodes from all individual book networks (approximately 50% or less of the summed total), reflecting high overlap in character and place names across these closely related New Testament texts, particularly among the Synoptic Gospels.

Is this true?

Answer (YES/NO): NO